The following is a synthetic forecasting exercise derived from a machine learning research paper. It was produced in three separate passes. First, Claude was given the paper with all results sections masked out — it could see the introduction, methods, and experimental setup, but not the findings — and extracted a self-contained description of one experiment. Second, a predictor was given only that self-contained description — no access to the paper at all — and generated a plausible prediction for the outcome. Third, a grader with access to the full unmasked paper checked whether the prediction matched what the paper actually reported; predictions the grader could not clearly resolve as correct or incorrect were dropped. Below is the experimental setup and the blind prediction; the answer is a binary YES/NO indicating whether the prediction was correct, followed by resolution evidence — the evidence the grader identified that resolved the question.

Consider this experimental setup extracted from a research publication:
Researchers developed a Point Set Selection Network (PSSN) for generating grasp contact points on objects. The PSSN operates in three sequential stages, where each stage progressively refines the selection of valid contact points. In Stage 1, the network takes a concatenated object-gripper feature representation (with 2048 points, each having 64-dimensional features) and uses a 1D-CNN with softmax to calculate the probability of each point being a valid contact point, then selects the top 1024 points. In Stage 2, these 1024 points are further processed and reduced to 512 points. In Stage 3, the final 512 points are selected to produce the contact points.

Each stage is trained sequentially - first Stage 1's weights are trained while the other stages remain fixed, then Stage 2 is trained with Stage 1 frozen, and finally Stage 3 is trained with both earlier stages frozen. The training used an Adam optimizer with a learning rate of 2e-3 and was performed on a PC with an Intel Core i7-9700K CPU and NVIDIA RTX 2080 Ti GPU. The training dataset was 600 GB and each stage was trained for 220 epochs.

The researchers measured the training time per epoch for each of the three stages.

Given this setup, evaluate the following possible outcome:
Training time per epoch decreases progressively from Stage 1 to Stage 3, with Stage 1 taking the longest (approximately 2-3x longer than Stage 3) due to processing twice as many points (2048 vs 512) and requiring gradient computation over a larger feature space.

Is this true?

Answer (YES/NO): NO